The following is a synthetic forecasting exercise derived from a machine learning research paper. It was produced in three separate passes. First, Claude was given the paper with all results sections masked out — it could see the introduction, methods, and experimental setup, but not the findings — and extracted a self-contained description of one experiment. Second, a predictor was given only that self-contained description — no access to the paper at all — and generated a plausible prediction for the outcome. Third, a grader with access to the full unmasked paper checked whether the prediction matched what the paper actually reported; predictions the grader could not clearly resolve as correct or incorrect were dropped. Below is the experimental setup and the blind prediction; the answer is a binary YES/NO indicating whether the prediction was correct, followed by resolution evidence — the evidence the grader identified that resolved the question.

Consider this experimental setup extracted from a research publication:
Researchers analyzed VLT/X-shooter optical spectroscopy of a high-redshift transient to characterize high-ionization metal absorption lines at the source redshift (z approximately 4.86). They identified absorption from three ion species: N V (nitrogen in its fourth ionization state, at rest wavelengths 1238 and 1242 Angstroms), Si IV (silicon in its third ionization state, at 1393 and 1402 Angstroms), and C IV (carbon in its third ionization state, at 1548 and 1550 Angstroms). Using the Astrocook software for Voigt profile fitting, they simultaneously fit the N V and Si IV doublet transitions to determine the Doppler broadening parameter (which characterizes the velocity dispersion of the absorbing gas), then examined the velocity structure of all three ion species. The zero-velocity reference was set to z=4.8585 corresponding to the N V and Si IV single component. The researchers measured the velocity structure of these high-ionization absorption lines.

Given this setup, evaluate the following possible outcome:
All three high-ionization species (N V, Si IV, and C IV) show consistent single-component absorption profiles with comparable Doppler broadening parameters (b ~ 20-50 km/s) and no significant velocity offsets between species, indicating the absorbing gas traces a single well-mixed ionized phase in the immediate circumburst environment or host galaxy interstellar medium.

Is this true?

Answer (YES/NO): NO